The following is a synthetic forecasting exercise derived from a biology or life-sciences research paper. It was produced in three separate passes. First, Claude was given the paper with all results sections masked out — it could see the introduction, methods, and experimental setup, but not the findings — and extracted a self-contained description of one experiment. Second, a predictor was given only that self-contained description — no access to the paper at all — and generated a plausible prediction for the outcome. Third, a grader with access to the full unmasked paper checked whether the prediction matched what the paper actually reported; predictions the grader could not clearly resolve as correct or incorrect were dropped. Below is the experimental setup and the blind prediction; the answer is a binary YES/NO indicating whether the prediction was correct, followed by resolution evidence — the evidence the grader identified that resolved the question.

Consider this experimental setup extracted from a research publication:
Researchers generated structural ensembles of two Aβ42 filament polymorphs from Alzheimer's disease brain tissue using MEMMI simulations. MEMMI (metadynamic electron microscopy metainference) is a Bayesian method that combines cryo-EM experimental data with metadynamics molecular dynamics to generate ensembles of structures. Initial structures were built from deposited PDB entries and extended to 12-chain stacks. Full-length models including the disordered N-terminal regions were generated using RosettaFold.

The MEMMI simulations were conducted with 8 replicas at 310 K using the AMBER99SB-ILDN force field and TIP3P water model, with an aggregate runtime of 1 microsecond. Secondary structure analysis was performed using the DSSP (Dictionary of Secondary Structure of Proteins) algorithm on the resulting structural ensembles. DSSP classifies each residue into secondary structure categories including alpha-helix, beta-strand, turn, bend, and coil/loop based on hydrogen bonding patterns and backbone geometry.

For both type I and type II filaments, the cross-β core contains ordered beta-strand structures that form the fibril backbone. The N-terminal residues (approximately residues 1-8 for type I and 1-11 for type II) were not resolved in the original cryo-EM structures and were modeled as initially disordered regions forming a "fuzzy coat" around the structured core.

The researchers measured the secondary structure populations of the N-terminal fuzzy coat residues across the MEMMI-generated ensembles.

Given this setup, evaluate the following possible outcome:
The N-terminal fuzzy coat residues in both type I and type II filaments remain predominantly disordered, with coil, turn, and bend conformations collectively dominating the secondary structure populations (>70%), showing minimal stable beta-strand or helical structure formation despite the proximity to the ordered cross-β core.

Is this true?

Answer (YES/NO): NO